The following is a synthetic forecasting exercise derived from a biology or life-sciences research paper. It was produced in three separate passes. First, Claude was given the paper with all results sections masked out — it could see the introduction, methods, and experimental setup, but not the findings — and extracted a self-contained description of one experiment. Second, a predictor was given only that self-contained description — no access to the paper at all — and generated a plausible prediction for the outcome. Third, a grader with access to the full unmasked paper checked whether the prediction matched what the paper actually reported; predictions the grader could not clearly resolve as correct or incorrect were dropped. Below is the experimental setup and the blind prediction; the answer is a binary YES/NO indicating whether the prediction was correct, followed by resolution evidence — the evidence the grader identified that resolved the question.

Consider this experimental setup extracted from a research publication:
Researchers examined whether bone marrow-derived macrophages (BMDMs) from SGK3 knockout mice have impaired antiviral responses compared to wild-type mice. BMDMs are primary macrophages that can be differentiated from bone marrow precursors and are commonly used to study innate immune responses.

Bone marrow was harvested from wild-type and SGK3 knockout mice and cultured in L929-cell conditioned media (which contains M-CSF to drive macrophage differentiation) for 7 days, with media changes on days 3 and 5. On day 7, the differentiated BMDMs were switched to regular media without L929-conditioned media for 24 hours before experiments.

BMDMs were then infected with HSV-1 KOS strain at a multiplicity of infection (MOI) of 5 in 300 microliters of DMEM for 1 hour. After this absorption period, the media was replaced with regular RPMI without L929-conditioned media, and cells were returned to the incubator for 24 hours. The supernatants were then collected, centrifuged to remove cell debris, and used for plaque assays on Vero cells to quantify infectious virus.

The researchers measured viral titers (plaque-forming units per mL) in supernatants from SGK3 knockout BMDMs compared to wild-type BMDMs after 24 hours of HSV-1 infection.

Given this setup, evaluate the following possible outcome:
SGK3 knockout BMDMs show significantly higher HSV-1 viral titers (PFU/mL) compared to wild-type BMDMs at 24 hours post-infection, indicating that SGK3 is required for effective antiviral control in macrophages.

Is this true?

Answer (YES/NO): YES